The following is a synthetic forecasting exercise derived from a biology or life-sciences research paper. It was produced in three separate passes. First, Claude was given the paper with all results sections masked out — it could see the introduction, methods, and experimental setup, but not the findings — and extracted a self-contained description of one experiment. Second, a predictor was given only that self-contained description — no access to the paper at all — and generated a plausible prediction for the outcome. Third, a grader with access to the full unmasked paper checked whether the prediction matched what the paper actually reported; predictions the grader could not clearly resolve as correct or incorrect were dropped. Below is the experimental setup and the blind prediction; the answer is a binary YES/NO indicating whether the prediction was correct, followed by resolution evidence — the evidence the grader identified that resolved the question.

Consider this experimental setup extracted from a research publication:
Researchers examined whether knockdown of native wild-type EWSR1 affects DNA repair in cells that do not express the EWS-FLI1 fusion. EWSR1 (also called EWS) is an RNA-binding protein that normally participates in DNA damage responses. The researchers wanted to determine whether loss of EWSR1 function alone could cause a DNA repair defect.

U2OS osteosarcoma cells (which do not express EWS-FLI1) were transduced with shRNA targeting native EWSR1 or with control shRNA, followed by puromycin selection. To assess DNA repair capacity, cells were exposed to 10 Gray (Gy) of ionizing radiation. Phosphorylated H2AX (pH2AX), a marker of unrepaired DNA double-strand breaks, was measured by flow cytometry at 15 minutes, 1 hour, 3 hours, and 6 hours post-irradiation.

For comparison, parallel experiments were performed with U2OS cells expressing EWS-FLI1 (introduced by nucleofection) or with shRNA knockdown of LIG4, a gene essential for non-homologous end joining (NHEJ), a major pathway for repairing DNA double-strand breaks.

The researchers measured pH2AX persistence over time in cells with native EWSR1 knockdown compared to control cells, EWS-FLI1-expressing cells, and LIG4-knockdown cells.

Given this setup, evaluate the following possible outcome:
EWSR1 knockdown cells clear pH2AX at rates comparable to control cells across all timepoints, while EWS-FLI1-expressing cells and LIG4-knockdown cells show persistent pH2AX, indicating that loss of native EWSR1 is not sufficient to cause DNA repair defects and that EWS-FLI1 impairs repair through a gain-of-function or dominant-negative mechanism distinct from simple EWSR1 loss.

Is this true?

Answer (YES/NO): NO